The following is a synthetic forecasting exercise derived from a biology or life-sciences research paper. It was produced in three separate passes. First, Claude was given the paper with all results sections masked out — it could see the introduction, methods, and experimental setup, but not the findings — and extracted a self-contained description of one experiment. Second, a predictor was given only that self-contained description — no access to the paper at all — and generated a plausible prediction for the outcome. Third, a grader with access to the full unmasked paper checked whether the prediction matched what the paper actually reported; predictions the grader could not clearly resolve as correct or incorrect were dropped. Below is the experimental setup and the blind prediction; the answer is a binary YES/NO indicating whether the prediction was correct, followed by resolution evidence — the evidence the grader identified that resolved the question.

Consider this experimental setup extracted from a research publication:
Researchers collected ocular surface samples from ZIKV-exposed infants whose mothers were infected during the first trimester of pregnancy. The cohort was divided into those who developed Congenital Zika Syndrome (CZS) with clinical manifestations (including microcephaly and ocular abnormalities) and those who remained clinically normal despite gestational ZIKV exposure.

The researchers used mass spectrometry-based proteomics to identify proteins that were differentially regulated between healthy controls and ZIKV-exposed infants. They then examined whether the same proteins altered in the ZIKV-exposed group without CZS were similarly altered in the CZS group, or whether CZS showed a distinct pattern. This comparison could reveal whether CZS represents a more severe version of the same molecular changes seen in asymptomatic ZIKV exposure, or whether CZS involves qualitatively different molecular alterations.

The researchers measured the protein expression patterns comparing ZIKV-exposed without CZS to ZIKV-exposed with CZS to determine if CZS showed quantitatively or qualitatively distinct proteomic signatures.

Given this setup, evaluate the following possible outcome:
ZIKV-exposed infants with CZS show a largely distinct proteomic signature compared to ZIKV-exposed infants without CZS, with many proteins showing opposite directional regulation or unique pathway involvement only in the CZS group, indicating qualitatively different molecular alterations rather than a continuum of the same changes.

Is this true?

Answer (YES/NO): NO